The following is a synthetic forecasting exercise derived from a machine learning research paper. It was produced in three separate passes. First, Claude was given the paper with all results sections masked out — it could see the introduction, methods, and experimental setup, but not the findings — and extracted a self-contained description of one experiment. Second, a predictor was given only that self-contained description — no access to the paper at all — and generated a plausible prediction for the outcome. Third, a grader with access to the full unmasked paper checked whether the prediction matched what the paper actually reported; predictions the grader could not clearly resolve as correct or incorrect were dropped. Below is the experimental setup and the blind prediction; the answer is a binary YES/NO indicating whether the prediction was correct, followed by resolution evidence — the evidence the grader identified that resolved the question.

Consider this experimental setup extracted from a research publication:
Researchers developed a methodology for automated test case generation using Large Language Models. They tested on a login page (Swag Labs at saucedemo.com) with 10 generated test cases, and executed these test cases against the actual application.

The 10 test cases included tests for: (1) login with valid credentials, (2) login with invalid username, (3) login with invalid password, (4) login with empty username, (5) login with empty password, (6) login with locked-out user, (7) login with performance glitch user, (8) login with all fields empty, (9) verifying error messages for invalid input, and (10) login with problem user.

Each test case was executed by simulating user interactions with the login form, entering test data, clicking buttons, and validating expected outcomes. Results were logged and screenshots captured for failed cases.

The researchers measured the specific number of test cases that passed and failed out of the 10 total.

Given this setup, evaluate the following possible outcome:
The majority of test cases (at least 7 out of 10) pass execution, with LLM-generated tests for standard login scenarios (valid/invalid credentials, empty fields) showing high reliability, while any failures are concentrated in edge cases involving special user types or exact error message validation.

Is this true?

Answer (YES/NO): YES